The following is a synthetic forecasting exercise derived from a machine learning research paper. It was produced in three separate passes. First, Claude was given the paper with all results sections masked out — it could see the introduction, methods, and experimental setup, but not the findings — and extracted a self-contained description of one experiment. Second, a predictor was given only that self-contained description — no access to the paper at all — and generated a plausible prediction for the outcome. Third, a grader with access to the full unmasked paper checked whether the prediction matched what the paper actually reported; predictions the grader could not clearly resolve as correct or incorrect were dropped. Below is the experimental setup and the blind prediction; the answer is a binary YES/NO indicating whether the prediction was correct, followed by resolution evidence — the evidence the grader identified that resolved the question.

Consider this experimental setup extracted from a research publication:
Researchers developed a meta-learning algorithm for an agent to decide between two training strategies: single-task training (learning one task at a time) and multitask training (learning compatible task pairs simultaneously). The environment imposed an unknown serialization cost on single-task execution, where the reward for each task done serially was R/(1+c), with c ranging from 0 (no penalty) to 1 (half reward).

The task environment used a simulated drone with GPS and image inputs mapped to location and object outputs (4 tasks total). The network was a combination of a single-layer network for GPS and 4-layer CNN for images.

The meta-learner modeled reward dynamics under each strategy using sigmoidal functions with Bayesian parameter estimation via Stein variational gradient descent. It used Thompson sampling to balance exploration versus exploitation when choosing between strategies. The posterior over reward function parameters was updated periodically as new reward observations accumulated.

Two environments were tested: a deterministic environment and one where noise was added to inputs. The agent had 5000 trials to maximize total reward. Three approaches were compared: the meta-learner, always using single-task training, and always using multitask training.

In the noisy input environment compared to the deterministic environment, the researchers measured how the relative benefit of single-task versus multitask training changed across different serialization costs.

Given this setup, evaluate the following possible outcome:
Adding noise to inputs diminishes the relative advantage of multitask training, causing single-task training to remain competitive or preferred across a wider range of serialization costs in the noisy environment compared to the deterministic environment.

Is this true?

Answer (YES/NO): YES